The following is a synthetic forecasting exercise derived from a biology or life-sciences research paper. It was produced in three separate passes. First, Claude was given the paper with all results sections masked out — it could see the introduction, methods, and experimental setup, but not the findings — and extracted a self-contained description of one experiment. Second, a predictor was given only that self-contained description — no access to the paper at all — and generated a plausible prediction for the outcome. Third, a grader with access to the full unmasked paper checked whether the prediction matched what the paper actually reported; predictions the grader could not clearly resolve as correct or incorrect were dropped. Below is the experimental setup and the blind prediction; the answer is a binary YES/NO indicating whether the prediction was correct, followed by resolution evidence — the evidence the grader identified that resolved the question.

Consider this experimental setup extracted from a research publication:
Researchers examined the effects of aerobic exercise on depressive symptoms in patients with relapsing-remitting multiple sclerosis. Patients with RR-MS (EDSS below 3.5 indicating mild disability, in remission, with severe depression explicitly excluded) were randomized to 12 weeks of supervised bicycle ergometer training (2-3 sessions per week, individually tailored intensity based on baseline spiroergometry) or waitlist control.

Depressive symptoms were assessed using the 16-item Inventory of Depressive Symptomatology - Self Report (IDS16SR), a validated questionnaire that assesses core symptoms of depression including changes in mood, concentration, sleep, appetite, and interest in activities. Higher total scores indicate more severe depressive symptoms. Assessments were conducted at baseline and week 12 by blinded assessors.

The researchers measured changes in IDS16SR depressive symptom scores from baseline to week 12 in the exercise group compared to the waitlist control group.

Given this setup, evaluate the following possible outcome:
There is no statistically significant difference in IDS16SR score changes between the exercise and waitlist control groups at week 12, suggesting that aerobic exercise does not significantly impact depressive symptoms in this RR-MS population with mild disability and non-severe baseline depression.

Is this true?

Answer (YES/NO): YES